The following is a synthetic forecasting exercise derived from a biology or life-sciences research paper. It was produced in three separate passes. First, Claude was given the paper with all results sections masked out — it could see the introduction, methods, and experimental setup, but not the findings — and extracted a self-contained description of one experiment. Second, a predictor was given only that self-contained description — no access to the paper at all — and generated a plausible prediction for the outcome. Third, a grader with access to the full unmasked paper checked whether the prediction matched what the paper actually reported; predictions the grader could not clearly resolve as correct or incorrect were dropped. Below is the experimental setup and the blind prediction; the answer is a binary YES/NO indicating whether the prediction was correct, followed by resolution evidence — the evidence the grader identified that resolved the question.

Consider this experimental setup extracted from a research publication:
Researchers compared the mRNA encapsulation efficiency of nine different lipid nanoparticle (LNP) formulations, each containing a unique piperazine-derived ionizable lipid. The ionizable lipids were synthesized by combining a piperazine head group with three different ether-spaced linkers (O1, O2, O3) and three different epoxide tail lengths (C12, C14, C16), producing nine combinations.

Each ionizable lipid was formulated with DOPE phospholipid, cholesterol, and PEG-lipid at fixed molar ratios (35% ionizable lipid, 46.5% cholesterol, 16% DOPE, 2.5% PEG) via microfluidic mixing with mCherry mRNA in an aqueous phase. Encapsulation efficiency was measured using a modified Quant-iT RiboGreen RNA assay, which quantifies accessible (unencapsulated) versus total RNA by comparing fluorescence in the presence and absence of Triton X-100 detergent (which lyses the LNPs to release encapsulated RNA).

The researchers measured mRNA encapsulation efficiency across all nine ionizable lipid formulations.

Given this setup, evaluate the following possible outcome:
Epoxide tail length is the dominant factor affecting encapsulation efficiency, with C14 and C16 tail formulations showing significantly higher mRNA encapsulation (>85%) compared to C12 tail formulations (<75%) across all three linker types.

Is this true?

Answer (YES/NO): NO